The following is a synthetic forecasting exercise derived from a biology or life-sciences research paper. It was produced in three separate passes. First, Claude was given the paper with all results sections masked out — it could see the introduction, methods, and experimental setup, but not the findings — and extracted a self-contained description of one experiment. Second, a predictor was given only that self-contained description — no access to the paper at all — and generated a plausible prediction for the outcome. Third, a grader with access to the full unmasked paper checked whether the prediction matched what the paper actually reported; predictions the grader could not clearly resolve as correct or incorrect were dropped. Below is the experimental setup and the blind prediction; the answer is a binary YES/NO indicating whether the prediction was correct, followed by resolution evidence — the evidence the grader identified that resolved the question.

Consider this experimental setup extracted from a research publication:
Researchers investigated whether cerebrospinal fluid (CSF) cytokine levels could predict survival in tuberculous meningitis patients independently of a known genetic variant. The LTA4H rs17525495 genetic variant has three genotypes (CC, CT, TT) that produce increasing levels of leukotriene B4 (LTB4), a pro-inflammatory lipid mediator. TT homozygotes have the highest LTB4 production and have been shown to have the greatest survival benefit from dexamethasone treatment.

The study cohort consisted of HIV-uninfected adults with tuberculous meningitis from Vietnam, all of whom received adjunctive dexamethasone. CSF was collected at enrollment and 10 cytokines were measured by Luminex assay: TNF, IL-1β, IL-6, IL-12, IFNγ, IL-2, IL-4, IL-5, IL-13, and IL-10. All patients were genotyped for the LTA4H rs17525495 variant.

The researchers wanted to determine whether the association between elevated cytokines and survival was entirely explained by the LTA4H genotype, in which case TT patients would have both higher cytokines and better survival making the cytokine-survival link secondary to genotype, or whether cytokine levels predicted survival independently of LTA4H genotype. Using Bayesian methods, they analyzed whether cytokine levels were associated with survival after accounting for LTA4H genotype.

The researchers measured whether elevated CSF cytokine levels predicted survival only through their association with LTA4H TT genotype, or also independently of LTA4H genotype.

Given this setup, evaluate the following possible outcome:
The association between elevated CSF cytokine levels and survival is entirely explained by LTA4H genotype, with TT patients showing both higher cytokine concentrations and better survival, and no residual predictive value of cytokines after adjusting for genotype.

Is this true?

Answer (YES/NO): NO